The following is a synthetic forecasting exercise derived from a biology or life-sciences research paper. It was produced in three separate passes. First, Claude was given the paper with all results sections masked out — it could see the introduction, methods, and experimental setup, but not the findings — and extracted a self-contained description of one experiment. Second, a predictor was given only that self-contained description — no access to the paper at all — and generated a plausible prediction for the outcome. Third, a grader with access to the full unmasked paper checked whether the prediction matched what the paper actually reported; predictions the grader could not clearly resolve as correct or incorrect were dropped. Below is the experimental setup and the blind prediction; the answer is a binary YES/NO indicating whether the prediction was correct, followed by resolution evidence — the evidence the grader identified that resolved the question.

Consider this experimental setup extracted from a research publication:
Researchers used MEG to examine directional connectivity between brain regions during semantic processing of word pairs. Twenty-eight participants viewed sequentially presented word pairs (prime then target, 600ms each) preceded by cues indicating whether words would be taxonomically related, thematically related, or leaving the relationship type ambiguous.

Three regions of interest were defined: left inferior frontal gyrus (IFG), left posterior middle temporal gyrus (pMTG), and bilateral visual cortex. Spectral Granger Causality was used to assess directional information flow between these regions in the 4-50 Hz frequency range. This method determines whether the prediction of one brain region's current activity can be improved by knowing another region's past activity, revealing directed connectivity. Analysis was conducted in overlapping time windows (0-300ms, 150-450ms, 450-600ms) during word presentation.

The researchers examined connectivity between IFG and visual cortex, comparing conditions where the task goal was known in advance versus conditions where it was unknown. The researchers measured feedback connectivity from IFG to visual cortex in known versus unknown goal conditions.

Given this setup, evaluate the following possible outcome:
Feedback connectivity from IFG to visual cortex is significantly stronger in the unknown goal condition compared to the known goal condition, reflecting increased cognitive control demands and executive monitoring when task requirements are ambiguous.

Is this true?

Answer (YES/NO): NO